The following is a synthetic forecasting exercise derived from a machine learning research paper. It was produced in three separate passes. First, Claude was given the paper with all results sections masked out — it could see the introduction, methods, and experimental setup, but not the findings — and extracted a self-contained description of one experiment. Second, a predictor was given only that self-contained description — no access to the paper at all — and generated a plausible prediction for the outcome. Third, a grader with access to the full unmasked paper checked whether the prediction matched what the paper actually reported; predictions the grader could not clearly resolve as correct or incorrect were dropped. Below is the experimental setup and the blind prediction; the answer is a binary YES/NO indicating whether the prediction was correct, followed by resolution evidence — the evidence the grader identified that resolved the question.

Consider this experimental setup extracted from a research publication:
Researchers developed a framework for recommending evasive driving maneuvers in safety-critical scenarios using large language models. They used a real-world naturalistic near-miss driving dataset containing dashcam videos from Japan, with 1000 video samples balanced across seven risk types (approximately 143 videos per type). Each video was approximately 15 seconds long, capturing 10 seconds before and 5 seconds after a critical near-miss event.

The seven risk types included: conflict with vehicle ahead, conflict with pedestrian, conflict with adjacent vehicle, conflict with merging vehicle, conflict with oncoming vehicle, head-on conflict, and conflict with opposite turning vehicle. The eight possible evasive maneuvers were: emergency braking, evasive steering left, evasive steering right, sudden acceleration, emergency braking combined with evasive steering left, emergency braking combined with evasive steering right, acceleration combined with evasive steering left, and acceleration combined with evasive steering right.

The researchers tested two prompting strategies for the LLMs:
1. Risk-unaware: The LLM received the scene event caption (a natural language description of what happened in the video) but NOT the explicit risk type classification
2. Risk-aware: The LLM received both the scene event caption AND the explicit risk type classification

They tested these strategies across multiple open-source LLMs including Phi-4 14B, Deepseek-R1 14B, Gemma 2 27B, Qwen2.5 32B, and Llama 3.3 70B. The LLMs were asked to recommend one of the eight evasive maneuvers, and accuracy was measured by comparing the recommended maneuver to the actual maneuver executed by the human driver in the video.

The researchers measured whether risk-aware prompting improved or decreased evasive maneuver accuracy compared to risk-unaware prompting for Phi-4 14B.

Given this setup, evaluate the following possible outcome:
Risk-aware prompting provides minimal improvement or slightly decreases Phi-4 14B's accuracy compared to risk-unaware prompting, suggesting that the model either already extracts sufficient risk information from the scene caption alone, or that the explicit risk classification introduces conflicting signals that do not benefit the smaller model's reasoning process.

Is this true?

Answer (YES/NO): YES